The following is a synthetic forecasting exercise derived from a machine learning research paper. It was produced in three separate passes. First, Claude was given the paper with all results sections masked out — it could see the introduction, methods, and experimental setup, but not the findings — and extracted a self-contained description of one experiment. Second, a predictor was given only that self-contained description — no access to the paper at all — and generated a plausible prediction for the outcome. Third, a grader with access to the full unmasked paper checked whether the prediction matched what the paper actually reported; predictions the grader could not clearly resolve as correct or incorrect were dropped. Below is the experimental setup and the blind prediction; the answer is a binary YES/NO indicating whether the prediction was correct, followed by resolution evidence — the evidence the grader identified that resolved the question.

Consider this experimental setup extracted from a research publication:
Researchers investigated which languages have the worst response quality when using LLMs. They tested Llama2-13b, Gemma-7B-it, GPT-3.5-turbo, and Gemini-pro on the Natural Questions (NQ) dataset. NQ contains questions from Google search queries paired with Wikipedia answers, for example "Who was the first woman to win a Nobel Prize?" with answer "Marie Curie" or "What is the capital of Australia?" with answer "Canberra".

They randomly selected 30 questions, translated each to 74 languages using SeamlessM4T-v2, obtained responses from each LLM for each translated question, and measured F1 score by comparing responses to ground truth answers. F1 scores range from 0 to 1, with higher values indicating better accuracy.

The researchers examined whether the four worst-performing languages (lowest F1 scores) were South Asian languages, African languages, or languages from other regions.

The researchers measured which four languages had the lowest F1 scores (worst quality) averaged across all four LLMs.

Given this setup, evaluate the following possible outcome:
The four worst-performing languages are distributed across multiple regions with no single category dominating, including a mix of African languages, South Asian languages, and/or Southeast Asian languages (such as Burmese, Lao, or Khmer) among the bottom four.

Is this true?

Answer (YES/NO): NO